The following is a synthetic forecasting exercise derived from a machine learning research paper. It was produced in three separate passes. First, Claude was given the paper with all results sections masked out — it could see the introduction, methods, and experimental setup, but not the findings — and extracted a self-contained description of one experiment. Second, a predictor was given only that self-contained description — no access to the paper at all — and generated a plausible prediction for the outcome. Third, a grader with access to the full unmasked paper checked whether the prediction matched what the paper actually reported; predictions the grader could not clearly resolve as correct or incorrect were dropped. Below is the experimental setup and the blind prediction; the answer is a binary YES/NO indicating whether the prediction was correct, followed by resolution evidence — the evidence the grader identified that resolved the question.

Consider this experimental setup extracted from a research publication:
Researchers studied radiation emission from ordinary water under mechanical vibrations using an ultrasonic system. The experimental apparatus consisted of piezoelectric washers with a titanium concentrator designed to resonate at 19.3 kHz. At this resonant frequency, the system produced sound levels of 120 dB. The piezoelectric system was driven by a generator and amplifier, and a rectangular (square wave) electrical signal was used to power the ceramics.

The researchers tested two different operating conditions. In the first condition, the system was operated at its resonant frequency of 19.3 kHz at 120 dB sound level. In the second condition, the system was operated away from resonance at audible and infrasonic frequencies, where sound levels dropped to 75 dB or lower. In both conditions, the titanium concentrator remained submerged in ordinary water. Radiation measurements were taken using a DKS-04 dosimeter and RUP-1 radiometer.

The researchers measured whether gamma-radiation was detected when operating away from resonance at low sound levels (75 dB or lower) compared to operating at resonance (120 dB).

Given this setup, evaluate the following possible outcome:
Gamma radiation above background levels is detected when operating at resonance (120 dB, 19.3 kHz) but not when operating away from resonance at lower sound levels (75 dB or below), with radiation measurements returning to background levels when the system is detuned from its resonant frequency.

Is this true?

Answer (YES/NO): NO